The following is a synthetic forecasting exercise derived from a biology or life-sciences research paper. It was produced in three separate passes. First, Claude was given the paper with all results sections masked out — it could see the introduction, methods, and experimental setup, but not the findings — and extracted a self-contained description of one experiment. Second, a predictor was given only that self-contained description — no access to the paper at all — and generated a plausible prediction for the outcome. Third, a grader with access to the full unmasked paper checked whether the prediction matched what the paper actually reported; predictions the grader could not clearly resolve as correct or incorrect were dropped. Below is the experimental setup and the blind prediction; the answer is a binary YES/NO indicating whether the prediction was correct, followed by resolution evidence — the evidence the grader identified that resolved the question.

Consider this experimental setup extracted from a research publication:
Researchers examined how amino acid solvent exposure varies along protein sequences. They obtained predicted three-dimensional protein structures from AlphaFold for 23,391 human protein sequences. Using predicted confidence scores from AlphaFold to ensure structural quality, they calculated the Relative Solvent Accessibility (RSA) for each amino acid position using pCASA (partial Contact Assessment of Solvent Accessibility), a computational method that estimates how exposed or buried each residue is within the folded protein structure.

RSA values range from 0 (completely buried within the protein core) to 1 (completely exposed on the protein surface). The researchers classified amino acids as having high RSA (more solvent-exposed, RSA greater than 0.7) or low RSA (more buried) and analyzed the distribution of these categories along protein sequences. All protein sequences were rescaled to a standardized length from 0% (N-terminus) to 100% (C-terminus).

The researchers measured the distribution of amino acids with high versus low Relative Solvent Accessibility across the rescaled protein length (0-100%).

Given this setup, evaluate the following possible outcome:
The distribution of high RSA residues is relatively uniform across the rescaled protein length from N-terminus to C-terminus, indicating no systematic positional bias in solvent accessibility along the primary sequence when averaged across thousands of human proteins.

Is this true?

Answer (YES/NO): NO